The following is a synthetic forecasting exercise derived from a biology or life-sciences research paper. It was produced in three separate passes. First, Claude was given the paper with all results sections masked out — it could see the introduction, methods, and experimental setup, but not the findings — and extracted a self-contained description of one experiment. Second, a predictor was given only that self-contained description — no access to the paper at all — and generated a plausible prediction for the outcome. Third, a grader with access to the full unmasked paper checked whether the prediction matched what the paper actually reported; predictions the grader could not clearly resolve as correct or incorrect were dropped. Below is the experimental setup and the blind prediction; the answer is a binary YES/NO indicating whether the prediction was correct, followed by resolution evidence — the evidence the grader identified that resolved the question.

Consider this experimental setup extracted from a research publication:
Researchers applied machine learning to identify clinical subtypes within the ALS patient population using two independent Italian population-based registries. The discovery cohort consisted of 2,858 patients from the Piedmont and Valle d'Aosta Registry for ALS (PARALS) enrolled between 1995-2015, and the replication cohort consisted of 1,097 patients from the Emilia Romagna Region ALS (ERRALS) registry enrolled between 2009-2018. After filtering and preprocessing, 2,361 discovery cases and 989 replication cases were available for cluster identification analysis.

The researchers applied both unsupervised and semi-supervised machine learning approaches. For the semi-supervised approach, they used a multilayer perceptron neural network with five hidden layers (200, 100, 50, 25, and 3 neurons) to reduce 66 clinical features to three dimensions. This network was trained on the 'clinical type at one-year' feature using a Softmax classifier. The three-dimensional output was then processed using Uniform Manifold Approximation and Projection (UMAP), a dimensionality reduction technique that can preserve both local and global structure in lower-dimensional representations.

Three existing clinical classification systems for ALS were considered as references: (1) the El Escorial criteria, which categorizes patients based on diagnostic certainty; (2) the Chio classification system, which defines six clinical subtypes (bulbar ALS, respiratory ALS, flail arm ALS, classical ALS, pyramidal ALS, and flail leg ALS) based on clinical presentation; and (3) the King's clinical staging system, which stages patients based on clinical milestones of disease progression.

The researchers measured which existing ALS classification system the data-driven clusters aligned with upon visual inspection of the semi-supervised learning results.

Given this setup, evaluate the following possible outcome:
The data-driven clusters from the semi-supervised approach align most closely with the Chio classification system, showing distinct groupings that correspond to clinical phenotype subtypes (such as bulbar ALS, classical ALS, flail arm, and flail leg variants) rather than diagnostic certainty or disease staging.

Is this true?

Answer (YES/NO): YES